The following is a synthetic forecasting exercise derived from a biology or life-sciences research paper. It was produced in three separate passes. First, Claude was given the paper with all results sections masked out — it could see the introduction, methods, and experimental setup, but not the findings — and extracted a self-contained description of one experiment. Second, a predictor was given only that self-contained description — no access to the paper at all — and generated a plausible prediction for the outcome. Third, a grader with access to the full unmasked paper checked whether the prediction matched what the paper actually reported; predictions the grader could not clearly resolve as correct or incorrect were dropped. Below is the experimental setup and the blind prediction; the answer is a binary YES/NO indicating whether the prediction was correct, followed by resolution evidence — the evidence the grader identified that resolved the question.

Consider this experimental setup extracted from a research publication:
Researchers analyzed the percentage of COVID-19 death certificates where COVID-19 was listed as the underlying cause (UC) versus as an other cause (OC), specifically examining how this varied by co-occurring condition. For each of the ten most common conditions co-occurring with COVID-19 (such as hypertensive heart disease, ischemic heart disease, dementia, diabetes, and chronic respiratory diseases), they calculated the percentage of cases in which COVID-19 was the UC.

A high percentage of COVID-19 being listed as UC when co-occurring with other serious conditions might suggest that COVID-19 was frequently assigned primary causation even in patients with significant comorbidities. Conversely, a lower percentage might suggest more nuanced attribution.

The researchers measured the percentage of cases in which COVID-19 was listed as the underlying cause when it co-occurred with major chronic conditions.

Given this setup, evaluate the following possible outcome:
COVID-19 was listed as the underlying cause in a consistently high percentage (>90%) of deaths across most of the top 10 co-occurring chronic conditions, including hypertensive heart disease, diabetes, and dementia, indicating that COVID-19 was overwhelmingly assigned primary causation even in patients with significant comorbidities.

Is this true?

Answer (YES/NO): NO